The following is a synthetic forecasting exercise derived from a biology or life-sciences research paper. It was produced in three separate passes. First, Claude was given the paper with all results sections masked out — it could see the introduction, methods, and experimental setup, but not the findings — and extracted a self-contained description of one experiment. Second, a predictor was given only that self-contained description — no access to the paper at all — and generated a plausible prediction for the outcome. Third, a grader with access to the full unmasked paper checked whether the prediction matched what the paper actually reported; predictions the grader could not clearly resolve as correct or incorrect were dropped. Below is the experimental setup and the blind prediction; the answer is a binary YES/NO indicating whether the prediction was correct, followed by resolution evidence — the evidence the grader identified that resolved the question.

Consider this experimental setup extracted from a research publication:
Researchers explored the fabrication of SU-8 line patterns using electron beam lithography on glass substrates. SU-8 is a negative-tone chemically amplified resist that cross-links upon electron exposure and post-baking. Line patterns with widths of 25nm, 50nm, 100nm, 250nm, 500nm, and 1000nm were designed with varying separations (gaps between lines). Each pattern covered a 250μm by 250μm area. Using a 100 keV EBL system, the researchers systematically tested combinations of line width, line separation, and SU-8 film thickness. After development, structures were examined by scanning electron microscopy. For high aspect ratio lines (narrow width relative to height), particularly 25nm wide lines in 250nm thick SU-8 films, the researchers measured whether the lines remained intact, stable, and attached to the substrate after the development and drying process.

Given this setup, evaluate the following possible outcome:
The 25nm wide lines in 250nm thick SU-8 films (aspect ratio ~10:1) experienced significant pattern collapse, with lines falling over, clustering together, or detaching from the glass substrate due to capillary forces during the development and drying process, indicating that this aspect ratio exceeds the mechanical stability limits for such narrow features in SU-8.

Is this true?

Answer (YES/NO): YES